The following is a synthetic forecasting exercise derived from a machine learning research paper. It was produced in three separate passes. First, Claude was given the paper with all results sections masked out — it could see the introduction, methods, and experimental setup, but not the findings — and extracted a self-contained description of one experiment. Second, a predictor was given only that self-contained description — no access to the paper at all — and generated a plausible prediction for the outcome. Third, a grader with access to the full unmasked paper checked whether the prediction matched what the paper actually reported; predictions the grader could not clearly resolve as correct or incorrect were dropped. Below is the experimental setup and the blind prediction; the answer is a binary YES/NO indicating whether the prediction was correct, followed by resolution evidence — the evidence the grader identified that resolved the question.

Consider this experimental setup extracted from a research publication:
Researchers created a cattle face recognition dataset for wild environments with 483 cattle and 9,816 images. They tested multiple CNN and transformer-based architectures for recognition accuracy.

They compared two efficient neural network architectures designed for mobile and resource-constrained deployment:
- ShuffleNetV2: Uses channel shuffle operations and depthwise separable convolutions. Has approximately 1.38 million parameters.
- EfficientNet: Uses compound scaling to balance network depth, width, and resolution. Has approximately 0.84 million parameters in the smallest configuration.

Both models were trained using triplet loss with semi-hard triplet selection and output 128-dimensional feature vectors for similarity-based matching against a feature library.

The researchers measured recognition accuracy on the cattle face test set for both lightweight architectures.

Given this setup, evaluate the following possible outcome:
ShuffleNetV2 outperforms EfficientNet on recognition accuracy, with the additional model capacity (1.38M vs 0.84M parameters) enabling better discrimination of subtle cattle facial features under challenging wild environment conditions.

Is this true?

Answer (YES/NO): YES